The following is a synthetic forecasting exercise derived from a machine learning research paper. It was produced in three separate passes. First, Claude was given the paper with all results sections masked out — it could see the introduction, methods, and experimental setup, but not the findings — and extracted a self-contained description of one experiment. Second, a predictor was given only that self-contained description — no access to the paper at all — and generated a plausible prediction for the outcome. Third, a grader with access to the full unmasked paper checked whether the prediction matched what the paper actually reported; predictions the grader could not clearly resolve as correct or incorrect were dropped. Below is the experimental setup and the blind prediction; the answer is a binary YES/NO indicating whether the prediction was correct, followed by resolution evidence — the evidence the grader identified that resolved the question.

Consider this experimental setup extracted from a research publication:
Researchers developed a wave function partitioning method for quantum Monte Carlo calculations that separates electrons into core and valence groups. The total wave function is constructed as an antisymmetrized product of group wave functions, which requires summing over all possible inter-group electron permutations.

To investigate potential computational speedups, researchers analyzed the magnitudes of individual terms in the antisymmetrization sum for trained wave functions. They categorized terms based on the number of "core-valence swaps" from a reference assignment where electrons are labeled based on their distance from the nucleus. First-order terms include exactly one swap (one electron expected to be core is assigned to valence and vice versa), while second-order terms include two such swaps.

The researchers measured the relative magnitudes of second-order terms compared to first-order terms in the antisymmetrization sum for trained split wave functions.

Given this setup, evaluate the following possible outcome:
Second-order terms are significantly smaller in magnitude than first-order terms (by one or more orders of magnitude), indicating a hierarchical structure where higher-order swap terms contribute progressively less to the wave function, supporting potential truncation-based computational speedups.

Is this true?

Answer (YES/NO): YES